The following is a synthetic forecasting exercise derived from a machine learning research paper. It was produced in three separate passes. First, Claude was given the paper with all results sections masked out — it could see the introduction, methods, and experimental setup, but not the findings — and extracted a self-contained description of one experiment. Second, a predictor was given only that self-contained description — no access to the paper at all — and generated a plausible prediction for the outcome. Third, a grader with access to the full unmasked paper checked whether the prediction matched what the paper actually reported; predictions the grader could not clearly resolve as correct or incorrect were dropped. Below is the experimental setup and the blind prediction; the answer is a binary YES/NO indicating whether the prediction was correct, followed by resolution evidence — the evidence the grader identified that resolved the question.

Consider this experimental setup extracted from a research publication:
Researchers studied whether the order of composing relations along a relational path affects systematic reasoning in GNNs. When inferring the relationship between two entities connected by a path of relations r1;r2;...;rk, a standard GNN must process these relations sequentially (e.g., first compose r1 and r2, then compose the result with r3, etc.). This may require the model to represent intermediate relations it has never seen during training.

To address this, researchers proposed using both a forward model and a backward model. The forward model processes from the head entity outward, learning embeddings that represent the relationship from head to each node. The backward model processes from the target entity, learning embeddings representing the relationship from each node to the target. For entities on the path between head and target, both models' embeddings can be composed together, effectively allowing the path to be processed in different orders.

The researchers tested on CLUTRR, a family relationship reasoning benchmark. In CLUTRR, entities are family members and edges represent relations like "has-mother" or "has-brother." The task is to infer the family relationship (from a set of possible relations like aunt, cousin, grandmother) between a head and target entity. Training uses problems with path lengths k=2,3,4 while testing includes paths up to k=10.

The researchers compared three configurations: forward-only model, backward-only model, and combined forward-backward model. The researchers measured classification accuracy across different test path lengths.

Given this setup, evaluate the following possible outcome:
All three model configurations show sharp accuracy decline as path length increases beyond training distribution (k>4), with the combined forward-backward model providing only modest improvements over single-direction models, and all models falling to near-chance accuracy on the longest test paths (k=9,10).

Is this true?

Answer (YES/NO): NO